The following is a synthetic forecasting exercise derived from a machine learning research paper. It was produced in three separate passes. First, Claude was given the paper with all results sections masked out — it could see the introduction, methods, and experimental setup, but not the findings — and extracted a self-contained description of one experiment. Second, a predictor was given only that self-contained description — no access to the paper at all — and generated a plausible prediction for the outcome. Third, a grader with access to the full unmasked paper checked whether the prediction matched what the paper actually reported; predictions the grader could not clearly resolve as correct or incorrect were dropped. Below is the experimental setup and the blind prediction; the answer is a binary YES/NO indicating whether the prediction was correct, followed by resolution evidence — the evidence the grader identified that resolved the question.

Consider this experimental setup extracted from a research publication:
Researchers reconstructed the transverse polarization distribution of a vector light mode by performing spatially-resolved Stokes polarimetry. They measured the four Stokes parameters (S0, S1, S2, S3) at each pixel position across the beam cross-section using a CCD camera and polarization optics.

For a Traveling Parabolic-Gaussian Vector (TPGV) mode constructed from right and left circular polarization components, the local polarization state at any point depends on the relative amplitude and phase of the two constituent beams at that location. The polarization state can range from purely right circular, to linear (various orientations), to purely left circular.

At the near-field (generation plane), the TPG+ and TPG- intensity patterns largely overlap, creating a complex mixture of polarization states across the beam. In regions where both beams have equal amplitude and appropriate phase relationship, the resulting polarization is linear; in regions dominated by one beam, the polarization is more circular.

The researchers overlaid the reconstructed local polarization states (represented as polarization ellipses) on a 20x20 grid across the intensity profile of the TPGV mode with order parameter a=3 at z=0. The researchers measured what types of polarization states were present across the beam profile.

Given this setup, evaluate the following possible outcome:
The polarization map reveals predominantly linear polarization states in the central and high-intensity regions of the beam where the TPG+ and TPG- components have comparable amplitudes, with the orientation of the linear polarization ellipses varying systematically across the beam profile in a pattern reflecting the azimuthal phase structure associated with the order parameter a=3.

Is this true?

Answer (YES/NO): NO